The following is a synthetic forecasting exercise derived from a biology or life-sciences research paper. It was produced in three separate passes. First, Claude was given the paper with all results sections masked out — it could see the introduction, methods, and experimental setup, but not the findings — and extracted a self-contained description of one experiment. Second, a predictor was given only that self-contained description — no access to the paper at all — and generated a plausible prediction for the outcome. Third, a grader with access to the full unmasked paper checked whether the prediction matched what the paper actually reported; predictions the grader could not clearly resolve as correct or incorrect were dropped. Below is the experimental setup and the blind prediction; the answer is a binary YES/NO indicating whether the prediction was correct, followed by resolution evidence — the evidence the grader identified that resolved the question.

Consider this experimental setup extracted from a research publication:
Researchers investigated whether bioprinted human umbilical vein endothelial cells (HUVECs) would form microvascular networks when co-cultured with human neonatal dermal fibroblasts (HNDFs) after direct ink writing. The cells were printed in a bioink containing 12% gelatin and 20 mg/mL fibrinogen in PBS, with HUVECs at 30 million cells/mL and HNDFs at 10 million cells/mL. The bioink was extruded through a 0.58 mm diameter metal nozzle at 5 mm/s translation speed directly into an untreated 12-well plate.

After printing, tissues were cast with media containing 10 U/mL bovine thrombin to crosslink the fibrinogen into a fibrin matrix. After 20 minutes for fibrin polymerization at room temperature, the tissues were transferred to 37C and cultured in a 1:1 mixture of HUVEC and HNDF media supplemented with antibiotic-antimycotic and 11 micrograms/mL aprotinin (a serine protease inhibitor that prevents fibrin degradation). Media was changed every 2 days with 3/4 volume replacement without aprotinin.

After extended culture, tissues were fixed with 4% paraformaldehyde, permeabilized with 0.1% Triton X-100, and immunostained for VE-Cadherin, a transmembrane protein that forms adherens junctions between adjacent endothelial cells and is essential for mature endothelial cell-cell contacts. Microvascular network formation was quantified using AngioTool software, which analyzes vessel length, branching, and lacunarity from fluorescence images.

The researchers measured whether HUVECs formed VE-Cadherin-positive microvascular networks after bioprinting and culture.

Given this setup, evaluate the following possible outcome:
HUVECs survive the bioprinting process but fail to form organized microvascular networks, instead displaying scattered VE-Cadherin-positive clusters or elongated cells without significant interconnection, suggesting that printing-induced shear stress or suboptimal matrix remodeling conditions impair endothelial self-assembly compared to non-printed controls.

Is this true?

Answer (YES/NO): NO